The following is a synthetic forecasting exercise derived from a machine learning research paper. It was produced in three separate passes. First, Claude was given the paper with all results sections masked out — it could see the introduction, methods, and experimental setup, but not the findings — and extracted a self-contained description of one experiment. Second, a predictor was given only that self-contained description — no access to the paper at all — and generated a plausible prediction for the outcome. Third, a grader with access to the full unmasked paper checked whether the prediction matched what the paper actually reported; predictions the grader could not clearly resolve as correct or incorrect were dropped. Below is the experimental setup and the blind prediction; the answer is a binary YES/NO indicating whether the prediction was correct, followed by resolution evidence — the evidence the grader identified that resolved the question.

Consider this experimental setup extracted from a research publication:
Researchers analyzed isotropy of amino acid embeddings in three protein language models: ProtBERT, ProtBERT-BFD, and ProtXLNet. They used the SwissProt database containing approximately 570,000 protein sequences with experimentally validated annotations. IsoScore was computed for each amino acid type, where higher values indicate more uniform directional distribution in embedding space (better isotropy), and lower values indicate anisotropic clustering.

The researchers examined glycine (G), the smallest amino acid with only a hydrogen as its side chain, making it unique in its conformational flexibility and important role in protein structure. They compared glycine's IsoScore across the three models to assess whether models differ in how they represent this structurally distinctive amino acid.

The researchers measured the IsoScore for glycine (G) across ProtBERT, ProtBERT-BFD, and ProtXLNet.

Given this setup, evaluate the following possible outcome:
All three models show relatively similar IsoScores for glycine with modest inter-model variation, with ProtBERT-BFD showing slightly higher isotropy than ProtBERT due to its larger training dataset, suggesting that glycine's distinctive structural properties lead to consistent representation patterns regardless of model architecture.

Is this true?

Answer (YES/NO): NO